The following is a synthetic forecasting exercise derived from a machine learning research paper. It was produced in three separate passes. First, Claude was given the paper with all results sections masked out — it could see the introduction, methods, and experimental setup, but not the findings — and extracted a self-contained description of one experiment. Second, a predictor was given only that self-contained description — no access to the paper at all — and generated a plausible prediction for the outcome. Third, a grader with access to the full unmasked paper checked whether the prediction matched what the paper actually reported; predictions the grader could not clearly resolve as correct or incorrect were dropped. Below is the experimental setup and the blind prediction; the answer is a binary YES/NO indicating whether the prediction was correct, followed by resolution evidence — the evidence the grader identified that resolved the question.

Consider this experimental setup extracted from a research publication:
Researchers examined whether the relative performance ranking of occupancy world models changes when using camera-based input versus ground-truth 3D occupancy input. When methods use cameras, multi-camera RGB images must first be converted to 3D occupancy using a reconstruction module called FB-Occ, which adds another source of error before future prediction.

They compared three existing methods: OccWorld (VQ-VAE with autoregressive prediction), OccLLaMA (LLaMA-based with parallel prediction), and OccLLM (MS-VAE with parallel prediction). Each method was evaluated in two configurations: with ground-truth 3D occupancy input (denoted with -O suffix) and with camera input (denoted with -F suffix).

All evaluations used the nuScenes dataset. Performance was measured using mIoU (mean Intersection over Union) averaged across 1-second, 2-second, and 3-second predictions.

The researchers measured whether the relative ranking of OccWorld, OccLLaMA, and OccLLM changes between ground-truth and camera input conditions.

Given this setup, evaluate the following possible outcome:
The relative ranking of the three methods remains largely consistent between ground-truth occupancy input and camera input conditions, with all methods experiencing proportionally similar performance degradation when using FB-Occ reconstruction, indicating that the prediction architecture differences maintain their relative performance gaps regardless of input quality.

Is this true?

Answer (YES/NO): NO